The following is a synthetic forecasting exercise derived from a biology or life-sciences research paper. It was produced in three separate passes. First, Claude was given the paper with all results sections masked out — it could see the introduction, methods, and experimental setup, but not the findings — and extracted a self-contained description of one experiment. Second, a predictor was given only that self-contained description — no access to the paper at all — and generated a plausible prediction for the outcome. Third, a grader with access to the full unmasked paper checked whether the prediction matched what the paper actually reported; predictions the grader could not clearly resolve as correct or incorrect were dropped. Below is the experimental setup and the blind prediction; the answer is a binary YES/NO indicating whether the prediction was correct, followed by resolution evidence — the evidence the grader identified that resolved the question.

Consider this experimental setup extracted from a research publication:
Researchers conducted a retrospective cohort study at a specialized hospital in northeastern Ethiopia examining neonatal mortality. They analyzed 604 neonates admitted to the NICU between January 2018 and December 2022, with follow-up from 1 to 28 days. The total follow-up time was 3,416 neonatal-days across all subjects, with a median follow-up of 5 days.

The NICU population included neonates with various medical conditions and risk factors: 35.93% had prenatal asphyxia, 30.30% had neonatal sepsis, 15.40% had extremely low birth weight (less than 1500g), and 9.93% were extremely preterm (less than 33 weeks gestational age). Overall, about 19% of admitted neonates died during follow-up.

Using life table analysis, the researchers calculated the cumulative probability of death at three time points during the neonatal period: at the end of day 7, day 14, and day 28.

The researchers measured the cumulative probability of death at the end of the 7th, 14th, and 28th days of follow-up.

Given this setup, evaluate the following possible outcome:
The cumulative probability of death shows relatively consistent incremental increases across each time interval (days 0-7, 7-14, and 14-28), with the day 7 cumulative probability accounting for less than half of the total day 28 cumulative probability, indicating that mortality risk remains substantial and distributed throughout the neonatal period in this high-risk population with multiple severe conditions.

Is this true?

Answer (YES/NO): NO